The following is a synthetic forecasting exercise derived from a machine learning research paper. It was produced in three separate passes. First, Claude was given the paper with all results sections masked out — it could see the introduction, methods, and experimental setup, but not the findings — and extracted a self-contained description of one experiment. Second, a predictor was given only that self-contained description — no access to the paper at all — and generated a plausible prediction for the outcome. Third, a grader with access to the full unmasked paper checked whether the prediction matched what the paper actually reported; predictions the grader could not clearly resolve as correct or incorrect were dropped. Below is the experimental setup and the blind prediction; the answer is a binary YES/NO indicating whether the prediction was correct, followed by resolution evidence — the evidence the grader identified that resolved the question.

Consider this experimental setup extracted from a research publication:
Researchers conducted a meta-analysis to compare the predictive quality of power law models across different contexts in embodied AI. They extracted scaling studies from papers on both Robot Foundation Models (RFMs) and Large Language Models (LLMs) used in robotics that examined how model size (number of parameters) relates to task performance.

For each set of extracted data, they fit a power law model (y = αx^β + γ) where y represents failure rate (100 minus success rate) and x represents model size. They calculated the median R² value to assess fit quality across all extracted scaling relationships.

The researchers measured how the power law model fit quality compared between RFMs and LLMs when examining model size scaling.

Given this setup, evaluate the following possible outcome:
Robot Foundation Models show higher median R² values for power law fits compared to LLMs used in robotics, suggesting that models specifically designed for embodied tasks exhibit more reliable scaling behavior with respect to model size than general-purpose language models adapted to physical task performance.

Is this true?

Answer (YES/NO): NO